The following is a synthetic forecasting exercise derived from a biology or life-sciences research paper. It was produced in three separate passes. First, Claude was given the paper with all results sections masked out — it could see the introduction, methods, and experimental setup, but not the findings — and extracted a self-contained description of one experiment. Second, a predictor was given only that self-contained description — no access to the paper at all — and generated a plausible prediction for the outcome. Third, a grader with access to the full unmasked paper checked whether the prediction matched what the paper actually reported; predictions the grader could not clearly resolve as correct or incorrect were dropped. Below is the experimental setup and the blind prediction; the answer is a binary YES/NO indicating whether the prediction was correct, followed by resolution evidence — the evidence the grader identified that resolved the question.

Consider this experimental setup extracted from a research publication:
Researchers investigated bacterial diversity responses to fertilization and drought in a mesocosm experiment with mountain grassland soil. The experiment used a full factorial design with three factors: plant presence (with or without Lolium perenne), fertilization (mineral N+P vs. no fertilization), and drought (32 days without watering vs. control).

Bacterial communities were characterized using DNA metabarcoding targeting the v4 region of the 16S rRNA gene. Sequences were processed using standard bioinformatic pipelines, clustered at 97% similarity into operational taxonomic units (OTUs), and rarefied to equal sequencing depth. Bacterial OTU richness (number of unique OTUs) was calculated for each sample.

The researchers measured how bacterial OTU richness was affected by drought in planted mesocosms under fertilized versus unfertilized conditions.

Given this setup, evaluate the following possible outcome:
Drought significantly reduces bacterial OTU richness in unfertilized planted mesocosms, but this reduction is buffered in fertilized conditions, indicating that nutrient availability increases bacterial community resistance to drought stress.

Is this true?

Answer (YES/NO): NO